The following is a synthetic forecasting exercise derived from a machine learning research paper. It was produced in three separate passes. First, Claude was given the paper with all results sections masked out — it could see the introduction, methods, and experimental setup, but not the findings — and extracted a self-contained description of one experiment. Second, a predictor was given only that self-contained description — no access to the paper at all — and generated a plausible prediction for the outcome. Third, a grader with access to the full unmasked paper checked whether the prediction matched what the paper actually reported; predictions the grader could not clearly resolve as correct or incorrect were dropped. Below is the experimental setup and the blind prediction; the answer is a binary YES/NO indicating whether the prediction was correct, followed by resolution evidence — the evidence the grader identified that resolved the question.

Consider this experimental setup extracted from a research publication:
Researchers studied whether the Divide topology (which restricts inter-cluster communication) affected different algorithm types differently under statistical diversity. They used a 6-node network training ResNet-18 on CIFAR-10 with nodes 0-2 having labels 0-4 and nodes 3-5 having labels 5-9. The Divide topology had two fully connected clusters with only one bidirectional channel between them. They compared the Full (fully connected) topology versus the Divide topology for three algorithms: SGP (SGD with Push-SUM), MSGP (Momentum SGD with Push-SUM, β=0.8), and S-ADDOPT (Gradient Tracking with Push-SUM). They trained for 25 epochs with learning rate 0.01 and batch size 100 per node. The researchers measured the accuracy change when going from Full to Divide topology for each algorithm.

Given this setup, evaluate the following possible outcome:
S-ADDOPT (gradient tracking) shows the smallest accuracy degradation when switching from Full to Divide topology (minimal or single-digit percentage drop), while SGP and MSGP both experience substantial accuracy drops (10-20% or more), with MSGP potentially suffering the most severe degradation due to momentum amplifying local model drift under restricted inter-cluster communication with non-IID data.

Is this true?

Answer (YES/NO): NO